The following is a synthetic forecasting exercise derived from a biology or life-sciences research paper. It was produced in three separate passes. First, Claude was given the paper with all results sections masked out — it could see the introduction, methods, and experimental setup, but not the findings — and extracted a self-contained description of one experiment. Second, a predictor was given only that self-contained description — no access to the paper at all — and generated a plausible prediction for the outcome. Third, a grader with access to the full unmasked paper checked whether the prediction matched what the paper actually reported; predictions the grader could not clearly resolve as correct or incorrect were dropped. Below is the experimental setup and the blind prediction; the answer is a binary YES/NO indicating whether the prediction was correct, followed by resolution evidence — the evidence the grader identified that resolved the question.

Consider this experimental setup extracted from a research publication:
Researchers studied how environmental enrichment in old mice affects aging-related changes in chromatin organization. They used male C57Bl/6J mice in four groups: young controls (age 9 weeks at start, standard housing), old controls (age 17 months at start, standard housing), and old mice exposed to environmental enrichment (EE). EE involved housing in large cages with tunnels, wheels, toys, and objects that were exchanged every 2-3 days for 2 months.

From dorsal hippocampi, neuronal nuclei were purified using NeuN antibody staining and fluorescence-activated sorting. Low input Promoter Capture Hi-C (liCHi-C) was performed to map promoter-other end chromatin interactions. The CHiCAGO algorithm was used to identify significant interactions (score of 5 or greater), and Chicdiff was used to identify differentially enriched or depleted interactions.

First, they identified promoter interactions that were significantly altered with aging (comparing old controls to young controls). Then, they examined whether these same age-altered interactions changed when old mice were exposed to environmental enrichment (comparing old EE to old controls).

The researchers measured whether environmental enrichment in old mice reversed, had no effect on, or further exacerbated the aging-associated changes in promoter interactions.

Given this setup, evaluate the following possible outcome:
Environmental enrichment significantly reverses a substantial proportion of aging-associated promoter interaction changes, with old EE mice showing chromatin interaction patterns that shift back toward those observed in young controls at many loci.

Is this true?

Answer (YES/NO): NO